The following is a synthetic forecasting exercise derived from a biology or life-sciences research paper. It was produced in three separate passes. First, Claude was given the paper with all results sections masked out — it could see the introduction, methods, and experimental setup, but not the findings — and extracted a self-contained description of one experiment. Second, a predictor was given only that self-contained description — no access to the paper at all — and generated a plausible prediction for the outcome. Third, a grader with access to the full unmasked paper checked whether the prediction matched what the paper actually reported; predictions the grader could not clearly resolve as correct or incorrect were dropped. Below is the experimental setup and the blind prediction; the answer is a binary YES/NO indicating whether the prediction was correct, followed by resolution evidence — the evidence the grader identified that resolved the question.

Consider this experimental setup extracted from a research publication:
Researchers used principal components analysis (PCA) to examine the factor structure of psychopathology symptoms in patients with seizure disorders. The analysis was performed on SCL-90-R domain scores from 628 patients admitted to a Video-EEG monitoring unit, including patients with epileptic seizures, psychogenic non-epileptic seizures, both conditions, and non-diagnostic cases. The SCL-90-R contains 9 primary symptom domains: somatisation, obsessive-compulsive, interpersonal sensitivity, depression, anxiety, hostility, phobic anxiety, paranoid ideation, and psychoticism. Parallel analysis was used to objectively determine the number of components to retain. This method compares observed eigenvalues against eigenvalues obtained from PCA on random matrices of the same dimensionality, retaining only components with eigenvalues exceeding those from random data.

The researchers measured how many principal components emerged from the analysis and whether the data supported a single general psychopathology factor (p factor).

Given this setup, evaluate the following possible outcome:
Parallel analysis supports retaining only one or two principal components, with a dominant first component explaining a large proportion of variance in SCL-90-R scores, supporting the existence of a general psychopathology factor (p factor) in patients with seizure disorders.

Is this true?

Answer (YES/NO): YES